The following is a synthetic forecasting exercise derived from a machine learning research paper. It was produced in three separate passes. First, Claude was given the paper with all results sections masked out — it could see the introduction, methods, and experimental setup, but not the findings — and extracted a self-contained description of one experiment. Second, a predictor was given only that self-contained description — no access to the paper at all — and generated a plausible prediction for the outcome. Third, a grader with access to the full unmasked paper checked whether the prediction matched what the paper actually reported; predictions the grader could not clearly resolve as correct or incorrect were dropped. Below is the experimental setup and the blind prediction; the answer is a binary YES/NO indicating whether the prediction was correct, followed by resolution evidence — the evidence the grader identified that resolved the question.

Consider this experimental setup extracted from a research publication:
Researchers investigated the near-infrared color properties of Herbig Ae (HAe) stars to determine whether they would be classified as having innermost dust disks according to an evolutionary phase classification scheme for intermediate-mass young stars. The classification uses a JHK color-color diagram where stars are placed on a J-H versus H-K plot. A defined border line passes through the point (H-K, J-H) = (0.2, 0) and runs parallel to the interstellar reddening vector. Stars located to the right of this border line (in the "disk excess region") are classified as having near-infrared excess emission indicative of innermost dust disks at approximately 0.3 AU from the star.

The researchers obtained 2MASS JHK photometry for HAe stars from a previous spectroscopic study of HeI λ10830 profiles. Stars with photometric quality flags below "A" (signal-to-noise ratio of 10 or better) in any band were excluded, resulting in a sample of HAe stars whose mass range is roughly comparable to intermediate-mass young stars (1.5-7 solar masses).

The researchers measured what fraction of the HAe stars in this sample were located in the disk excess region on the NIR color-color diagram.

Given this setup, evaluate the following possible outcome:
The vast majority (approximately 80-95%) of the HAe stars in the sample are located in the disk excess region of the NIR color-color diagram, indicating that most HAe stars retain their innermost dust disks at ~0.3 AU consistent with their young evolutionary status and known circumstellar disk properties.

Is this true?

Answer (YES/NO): NO